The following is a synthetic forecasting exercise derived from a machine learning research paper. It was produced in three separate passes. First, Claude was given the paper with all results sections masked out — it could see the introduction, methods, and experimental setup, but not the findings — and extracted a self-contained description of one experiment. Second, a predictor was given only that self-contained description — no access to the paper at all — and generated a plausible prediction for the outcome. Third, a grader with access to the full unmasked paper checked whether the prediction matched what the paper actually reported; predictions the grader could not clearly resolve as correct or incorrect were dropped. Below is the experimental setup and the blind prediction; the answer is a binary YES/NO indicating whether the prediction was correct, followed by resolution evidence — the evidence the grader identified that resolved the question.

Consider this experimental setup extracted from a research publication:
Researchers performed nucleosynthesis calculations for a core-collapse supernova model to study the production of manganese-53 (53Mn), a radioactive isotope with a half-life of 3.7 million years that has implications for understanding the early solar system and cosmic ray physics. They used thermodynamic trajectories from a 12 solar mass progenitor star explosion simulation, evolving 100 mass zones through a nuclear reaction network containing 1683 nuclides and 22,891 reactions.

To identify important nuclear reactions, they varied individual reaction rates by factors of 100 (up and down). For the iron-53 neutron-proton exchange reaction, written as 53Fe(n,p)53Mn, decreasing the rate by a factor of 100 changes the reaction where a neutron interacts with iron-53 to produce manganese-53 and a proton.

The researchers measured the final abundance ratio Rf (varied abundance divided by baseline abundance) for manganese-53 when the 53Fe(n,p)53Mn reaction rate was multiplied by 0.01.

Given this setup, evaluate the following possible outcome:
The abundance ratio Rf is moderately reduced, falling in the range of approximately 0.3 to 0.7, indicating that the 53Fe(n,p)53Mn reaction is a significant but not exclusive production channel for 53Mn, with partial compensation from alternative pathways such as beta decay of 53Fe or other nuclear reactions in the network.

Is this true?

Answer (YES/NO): NO